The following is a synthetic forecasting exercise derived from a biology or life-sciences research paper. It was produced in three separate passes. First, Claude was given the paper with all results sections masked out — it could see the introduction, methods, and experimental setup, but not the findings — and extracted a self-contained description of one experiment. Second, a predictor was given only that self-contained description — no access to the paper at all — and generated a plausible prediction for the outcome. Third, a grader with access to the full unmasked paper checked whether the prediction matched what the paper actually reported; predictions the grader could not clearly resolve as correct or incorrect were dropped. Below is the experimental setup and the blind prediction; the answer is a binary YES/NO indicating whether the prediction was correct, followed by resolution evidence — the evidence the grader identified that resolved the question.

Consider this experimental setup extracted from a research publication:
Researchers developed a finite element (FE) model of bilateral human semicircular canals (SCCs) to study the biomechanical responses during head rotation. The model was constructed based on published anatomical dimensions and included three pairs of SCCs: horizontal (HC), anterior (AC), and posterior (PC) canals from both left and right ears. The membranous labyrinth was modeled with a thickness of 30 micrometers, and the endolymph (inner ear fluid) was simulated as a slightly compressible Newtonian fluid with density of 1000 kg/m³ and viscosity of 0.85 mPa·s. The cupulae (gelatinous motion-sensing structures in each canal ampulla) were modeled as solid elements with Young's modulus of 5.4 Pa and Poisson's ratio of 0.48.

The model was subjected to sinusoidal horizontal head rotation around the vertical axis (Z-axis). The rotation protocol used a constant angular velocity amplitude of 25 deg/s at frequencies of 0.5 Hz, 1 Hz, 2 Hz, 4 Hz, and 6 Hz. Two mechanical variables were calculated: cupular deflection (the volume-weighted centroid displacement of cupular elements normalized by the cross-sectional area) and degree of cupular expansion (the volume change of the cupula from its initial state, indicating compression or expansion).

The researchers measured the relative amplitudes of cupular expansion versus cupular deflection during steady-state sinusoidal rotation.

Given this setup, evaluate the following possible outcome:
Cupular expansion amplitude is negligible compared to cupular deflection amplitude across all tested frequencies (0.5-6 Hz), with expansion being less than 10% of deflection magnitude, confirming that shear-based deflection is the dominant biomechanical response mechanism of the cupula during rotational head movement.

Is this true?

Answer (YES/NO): NO